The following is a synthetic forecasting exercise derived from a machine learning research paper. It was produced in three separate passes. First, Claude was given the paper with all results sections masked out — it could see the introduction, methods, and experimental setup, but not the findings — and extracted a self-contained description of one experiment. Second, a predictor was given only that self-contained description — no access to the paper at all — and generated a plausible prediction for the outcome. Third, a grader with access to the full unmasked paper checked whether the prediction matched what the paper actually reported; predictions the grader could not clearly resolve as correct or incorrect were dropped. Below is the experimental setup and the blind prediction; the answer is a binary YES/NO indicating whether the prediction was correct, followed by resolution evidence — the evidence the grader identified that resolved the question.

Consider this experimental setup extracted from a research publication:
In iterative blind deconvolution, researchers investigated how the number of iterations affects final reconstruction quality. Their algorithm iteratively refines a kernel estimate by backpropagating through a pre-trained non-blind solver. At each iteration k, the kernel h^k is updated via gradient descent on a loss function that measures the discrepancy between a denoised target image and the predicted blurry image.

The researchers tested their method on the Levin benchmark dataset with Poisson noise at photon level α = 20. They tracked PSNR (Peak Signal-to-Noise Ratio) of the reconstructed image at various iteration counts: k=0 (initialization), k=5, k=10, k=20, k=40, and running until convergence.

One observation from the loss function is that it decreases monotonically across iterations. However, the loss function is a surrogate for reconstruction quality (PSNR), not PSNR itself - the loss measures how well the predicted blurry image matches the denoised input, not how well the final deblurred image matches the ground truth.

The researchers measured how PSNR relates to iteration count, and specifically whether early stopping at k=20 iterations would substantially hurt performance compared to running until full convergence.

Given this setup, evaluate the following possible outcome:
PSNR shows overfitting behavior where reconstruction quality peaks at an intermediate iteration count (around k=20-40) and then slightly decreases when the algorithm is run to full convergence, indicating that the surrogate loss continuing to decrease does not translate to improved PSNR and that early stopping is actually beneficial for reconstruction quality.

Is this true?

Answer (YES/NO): YES